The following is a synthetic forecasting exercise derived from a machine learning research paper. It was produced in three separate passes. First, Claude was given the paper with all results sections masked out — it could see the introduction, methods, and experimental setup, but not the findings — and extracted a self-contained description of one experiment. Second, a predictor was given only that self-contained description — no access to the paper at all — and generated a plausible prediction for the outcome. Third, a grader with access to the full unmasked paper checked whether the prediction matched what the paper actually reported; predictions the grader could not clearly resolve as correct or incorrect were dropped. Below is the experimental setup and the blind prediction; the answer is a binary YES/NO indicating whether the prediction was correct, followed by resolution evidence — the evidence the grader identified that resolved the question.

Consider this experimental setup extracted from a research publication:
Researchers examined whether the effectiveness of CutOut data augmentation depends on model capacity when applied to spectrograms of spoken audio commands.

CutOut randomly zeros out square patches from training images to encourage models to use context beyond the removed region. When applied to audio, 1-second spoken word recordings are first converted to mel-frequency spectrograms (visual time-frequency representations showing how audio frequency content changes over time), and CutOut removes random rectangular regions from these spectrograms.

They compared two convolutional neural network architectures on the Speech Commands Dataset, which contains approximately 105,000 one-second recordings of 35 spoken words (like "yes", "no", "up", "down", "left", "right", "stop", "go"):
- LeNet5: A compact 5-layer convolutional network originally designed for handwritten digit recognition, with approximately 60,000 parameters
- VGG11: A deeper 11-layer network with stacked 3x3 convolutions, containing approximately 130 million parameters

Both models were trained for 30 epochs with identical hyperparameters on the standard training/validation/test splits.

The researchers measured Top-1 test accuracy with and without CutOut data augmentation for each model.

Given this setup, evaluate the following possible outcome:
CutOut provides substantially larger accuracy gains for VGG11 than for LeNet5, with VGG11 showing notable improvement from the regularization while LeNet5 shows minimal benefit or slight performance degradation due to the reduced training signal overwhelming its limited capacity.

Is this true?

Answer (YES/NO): NO